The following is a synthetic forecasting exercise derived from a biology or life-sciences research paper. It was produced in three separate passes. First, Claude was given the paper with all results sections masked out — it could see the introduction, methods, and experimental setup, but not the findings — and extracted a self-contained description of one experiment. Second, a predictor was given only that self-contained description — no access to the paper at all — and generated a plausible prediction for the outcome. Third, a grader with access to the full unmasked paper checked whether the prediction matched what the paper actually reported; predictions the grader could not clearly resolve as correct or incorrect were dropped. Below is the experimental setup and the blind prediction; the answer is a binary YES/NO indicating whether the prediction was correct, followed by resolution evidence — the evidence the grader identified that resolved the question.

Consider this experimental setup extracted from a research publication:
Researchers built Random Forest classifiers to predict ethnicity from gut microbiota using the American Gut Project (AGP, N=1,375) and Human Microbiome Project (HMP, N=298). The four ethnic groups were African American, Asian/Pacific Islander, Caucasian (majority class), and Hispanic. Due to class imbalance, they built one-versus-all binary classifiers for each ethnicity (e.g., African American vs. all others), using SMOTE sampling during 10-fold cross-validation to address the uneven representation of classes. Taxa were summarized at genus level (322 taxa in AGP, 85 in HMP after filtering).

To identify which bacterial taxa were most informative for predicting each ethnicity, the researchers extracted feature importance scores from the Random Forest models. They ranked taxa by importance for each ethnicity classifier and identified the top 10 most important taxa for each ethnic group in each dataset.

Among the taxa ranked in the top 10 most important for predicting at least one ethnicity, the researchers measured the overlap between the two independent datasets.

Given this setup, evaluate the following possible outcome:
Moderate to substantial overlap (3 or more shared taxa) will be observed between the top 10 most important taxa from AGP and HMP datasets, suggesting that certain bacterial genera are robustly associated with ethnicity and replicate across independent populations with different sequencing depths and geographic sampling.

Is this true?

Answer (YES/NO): YES